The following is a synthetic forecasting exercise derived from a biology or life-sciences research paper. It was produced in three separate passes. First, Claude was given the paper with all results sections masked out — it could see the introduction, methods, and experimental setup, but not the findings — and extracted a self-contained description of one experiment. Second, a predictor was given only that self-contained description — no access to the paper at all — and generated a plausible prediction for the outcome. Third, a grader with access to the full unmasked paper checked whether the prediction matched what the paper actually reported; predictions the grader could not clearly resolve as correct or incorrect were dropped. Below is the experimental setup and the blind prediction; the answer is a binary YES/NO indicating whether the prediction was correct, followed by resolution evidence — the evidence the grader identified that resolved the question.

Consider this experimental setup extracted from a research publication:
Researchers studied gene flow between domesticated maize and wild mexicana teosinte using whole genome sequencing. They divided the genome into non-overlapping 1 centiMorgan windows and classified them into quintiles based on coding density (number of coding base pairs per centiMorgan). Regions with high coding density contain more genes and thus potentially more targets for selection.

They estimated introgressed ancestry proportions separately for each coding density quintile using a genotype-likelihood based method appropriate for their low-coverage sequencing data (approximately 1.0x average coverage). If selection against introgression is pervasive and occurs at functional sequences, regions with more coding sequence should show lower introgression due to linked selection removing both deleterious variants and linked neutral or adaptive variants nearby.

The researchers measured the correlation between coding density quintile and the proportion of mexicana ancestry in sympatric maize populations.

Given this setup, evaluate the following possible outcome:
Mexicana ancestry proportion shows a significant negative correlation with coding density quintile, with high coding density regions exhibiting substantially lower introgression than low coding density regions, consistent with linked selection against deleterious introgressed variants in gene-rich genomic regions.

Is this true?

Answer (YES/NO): YES